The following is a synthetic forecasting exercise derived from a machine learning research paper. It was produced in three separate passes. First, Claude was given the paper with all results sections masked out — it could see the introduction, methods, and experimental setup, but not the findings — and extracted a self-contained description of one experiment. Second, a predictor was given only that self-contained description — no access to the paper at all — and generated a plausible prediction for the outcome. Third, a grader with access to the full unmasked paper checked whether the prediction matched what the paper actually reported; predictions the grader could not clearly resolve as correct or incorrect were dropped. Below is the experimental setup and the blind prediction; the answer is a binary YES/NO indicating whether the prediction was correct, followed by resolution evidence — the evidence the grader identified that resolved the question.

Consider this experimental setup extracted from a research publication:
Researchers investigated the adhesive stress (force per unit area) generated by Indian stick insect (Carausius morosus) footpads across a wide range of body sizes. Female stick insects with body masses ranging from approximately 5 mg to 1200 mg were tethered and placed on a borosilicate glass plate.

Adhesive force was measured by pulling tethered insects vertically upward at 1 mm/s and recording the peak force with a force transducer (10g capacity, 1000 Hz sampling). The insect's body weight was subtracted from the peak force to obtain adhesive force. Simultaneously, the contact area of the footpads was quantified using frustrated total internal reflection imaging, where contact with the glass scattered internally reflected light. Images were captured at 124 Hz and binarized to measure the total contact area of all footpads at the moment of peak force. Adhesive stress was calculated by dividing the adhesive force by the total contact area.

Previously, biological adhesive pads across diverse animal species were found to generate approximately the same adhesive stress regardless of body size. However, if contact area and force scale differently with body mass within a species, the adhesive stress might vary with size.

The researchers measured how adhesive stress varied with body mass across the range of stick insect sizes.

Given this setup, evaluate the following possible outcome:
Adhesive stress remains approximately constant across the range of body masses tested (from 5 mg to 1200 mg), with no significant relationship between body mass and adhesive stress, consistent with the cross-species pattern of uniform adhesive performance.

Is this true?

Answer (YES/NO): NO